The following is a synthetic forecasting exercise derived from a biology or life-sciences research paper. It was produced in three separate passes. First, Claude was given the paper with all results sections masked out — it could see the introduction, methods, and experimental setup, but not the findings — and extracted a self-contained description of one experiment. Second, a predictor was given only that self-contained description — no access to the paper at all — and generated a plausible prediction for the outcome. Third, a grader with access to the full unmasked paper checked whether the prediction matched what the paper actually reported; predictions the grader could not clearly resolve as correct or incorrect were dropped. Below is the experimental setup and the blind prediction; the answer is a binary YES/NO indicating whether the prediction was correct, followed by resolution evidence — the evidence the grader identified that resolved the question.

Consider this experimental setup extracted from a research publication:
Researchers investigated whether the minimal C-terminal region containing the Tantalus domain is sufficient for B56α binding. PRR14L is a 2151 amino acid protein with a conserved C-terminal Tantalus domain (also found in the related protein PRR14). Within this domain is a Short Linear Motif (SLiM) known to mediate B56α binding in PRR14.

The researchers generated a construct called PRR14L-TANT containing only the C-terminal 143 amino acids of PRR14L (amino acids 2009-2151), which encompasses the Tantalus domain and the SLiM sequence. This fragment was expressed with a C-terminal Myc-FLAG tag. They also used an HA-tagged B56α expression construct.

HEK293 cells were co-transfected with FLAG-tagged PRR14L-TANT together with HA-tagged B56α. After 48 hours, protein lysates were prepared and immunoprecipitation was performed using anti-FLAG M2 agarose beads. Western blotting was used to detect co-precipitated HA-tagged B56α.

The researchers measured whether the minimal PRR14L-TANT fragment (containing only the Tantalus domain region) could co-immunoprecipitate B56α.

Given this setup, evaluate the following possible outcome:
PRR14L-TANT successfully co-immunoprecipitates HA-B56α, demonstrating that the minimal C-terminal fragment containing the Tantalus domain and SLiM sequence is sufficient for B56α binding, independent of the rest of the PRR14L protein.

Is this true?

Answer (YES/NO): YES